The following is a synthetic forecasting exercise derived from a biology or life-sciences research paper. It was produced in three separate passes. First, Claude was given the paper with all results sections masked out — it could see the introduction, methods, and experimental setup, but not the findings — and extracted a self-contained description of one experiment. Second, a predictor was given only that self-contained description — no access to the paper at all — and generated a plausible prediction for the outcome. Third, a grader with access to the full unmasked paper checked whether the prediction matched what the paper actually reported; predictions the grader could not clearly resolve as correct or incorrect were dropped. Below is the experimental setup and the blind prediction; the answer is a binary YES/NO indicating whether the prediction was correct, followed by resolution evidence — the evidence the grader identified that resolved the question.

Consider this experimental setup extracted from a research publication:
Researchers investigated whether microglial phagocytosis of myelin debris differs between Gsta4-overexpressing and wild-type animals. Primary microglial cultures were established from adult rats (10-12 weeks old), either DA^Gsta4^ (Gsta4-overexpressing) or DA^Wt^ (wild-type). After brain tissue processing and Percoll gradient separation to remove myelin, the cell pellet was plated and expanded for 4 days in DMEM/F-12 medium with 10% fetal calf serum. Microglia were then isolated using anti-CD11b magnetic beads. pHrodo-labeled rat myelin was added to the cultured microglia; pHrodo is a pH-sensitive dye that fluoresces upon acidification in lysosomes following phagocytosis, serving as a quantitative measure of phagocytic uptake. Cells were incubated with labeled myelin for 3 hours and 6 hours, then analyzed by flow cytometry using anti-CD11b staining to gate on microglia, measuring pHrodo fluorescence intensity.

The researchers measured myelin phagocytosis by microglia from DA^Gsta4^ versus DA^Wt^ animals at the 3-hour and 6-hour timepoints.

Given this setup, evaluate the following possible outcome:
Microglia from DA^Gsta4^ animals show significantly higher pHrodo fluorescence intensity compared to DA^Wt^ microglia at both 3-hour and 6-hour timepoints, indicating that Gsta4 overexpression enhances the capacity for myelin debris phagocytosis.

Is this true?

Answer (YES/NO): NO